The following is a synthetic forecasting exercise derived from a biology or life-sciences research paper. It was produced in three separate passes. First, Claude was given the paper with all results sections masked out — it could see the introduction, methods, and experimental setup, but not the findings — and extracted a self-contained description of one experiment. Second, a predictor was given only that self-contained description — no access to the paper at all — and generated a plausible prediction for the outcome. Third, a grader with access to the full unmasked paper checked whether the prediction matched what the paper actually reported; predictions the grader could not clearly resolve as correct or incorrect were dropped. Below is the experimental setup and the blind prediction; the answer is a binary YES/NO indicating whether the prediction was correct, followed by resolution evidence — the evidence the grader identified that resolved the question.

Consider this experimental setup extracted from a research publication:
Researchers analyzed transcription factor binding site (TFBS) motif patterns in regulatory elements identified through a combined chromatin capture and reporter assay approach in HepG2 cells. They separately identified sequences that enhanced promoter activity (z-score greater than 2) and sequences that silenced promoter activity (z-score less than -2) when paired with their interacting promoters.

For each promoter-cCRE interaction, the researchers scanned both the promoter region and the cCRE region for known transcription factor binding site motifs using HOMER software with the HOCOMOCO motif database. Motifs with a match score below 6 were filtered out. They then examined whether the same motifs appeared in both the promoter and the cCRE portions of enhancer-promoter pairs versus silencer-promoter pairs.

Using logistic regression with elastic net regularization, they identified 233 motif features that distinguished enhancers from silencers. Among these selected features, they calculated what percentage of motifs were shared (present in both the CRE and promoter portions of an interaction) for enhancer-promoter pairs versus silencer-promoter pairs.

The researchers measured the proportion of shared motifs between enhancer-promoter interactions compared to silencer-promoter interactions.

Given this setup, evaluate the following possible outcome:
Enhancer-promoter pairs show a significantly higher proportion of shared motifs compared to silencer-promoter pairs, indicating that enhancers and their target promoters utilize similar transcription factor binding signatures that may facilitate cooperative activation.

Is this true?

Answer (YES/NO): YES